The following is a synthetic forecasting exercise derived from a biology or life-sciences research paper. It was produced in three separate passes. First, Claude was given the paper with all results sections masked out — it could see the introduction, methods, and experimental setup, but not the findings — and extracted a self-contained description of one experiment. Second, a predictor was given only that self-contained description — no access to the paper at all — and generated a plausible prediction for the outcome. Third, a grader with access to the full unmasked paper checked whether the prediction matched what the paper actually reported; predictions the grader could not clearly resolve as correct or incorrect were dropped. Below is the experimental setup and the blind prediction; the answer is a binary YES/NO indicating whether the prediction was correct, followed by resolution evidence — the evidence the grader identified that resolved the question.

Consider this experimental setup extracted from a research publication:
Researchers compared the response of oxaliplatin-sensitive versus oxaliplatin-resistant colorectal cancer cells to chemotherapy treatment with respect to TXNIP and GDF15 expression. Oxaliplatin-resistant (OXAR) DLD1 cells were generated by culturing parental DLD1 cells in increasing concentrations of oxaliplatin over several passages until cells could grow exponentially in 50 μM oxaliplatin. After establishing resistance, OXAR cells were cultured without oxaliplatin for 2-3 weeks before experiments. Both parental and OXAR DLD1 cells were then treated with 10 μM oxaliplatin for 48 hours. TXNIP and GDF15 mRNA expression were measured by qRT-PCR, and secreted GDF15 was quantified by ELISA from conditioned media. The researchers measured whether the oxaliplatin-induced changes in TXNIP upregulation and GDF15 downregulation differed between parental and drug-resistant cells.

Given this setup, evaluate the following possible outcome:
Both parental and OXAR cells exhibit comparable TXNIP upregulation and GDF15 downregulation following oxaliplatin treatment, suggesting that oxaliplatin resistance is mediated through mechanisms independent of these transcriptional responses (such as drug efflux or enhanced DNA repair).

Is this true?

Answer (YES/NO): NO